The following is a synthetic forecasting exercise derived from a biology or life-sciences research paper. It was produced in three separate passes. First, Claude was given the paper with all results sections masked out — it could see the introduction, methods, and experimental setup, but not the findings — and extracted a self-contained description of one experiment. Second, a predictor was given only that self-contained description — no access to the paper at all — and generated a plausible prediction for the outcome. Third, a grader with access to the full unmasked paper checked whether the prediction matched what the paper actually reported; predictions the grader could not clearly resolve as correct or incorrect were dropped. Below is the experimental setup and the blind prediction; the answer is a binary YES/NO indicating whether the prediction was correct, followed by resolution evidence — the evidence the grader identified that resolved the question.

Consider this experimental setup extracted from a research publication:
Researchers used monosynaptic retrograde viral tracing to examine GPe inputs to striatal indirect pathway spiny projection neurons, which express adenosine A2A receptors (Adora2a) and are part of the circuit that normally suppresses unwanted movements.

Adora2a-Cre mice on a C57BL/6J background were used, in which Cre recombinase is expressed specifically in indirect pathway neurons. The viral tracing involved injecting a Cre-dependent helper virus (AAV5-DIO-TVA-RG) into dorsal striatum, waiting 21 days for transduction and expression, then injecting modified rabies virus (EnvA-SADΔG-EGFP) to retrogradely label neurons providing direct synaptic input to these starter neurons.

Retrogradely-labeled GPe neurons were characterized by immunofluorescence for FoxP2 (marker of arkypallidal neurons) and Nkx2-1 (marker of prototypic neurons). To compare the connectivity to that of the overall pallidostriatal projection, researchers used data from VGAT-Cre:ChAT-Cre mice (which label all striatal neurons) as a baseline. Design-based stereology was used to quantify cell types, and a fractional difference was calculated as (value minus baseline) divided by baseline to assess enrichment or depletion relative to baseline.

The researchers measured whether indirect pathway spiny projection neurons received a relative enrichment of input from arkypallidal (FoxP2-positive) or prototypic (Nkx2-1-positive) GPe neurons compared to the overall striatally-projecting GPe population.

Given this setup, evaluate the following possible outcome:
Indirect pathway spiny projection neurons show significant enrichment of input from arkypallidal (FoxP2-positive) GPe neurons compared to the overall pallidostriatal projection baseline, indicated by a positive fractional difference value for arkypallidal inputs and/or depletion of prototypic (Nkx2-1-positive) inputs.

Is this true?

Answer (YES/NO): YES